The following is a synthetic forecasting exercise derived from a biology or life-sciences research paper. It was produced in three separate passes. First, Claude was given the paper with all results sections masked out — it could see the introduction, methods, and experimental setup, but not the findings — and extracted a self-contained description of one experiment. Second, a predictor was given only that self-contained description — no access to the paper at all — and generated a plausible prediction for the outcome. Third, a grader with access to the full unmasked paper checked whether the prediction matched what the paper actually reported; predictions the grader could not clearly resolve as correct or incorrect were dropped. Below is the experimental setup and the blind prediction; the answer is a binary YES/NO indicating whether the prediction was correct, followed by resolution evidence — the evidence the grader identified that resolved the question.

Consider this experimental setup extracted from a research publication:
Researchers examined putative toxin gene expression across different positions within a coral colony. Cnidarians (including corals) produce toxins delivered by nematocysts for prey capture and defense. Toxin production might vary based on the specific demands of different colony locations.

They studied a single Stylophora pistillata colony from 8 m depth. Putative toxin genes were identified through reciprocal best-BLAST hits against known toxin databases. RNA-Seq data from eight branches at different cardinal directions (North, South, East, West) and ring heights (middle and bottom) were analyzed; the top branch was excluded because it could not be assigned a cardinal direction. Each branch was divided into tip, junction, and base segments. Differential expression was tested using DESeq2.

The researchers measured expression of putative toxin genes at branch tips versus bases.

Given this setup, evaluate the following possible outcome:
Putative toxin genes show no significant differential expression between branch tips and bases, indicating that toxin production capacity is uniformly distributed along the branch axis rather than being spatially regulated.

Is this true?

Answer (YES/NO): NO